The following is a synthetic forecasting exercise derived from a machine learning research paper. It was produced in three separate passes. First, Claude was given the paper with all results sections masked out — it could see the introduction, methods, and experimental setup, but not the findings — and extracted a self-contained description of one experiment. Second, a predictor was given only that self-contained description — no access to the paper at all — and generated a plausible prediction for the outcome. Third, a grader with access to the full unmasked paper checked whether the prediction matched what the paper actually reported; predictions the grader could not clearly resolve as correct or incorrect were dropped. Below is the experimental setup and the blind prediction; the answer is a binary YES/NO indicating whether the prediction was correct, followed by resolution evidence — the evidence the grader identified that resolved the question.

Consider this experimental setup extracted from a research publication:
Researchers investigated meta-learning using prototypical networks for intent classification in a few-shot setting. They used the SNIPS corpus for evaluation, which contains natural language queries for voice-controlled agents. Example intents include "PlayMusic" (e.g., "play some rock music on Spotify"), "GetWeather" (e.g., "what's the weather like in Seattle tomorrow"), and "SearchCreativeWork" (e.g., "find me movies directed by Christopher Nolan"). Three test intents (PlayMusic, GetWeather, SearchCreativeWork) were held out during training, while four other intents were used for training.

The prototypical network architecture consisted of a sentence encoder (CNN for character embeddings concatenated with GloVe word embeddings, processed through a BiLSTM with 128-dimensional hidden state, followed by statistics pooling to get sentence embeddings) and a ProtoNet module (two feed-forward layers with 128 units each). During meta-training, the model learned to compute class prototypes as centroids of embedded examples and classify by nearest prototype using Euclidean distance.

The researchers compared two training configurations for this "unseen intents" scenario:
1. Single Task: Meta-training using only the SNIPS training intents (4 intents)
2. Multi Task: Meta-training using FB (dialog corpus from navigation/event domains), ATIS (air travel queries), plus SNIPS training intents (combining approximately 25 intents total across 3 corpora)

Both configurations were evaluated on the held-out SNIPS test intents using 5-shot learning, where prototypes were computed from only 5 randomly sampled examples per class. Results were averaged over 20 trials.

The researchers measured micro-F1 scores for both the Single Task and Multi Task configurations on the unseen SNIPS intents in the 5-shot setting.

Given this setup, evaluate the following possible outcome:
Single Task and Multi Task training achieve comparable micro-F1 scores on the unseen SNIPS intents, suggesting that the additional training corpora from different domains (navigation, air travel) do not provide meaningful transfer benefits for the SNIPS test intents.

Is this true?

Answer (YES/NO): NO